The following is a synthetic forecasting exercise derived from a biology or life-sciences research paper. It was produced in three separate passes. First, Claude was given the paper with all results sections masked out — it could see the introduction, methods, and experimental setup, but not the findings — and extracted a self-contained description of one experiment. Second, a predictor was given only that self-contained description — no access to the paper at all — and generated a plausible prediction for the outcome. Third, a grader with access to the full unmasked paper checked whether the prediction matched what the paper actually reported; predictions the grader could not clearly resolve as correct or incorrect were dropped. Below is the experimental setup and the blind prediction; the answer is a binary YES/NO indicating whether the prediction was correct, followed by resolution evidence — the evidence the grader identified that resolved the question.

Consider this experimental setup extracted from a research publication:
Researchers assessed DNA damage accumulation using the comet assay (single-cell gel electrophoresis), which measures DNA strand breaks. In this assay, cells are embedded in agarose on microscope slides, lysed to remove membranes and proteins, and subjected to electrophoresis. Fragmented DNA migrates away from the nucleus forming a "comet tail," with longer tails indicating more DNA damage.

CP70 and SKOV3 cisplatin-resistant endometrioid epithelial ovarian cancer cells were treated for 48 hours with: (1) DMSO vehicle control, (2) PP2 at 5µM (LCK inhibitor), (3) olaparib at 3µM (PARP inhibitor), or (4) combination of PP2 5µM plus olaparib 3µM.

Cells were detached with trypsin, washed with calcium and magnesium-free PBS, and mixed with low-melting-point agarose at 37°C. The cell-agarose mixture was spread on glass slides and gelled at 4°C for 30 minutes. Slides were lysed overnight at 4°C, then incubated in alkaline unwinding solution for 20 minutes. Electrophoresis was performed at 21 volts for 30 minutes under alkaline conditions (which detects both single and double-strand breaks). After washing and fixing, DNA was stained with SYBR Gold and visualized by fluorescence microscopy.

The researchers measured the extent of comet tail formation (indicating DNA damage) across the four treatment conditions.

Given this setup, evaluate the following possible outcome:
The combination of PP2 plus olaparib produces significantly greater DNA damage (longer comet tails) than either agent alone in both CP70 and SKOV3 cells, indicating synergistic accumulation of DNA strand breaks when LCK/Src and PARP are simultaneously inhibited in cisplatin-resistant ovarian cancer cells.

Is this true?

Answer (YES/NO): YES